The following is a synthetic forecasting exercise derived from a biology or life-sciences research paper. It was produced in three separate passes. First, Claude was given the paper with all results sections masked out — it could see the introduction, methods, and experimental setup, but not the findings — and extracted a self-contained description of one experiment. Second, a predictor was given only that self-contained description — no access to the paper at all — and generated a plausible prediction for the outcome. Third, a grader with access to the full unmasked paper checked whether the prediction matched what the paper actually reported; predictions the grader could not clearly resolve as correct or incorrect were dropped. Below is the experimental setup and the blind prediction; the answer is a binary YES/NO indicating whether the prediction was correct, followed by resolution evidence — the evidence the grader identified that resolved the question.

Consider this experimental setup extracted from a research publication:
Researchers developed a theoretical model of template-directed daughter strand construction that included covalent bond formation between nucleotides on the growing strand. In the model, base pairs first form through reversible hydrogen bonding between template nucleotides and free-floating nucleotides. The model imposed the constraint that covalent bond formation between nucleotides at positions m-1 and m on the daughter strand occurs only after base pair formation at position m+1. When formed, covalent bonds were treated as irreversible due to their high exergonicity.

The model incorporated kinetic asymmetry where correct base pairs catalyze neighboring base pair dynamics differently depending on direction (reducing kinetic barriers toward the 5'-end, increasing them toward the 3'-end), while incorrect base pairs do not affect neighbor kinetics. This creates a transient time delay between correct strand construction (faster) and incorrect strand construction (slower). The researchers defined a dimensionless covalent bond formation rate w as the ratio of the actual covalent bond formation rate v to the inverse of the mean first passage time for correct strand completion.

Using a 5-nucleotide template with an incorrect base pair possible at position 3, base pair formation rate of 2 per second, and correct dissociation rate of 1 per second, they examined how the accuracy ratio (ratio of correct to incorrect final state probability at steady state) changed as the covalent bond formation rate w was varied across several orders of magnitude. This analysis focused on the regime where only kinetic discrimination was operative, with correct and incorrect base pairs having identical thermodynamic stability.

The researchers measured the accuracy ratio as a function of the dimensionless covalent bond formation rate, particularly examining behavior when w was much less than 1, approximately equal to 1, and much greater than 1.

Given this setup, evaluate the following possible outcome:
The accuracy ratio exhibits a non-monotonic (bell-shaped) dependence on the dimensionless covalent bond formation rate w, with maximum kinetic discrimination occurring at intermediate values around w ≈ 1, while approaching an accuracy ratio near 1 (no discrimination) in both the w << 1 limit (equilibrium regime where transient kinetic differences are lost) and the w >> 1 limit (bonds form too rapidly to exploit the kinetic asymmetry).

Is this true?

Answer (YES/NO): NO